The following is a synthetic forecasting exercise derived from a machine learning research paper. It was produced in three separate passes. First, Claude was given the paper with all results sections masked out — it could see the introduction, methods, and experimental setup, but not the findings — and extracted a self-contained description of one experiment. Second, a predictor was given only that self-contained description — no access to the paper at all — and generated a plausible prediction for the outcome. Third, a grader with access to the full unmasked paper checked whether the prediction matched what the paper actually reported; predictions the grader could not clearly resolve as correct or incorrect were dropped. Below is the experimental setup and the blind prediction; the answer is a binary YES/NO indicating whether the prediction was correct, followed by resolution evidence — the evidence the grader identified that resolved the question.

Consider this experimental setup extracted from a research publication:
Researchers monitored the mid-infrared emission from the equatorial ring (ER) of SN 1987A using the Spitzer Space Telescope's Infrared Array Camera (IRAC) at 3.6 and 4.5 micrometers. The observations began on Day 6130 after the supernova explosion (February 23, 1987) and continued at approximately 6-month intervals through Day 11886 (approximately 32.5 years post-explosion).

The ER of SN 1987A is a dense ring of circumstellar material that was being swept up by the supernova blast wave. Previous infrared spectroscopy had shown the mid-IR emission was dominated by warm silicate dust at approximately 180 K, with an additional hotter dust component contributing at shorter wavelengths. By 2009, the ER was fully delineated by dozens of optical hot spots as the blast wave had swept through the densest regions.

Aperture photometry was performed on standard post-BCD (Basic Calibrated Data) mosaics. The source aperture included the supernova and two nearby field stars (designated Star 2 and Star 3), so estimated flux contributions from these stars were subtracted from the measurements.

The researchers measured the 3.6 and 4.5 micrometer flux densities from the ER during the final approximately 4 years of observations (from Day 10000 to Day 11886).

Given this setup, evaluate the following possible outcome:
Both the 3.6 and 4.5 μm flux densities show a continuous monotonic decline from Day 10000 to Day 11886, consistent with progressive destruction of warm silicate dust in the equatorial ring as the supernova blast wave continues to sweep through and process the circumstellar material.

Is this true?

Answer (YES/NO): YES